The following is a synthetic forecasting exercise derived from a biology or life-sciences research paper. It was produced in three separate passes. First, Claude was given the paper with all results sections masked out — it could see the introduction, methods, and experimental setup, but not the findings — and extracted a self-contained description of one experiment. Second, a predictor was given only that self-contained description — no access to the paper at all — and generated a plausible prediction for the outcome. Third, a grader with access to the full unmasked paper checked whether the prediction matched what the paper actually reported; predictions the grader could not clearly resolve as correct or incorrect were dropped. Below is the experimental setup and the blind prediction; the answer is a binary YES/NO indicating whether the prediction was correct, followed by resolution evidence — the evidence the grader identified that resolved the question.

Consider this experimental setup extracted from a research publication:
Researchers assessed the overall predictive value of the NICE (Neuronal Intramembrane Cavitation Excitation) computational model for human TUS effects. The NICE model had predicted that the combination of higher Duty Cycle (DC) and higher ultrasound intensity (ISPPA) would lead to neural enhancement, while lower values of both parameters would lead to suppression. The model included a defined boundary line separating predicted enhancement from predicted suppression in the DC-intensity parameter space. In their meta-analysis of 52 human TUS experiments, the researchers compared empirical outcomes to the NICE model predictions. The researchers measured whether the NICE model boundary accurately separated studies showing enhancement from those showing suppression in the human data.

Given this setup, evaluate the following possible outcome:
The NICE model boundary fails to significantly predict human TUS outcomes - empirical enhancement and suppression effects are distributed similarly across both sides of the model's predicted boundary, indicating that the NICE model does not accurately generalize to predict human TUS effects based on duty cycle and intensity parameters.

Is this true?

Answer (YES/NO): YES